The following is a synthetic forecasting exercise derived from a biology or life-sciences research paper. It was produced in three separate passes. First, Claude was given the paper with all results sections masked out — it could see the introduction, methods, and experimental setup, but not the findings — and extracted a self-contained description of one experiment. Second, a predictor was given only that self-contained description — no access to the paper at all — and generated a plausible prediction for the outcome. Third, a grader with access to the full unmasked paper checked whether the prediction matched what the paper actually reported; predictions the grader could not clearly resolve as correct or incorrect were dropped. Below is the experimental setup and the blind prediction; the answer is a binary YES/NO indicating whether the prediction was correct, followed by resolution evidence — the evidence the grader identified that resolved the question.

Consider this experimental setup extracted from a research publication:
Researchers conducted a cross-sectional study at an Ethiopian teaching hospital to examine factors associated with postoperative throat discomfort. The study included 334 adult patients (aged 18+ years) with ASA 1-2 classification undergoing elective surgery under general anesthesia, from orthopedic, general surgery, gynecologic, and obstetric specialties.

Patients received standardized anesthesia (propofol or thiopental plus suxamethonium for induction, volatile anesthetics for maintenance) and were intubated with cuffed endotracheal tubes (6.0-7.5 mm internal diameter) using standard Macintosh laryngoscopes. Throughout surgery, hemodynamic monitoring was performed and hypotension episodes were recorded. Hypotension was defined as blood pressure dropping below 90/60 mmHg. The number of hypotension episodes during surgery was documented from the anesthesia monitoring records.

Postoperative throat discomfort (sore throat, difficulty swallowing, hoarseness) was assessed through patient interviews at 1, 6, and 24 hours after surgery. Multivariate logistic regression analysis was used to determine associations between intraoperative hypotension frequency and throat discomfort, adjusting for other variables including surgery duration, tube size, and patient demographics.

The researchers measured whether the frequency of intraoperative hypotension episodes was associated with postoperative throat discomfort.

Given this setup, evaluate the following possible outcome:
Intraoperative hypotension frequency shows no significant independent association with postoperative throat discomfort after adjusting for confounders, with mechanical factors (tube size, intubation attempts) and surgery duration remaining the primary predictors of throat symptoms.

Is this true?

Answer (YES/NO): NO